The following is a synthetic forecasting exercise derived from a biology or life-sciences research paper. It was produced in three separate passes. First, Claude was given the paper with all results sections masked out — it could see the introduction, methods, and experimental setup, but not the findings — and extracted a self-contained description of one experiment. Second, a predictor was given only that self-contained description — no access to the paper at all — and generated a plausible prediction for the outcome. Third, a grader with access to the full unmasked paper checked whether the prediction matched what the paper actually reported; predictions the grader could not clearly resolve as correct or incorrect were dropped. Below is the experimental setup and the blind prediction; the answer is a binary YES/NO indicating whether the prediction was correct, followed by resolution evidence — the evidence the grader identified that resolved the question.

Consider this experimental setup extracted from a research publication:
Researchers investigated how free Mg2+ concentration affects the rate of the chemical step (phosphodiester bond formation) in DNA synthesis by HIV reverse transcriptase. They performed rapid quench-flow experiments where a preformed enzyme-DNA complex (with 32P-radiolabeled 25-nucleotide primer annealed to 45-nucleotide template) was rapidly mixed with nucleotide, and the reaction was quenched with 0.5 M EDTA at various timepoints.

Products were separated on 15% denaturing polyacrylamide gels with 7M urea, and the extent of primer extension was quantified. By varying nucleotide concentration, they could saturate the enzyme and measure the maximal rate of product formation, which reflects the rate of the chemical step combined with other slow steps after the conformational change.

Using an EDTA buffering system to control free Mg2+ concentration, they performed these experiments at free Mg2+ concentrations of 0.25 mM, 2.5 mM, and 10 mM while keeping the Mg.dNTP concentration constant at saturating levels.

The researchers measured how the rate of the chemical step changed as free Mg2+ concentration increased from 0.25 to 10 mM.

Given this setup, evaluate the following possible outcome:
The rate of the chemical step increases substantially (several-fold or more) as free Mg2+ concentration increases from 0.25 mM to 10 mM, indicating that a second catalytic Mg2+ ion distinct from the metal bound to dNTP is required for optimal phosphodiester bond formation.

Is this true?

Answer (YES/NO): YES